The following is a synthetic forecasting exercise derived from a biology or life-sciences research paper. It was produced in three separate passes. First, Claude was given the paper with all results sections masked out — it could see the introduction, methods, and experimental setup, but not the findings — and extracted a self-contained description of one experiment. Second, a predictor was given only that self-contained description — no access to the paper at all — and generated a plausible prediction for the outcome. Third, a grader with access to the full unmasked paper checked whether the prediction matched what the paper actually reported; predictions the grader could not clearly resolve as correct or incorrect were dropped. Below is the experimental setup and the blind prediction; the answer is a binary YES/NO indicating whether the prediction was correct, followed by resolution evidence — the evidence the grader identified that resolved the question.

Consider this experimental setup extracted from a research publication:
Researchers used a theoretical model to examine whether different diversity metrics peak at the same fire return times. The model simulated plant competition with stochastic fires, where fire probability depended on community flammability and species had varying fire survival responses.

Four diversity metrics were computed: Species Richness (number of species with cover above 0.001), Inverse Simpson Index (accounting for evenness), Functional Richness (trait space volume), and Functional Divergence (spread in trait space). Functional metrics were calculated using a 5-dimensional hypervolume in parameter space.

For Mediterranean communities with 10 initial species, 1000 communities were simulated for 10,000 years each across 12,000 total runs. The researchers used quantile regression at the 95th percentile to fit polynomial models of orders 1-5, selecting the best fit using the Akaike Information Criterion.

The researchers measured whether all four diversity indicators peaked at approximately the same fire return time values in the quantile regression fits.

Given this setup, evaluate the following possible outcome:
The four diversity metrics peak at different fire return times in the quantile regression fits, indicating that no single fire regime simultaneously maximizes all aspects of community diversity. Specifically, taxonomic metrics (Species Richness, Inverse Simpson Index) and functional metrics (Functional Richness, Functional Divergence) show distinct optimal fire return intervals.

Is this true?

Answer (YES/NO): NO